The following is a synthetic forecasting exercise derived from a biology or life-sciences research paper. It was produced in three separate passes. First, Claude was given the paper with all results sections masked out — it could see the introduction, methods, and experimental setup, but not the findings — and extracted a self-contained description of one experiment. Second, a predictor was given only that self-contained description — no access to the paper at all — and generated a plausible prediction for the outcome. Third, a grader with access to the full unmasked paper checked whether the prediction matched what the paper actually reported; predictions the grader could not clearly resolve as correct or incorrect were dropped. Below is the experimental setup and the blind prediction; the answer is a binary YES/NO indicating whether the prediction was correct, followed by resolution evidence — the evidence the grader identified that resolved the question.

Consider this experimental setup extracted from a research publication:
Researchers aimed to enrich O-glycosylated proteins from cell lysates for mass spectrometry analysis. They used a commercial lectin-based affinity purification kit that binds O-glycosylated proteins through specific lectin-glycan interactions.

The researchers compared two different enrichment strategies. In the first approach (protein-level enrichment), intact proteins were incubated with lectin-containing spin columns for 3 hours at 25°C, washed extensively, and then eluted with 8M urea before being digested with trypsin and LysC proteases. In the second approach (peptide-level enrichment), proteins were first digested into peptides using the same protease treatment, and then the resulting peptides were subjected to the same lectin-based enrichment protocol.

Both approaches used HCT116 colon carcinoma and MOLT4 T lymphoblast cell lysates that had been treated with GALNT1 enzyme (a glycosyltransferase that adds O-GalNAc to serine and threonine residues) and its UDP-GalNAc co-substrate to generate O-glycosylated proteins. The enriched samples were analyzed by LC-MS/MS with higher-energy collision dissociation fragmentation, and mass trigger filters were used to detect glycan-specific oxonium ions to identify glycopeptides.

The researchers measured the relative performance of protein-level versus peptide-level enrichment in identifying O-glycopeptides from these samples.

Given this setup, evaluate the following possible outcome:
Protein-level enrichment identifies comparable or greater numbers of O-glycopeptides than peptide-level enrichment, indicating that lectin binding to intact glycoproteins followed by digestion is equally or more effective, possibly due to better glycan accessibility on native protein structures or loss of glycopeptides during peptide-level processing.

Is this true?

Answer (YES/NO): YES